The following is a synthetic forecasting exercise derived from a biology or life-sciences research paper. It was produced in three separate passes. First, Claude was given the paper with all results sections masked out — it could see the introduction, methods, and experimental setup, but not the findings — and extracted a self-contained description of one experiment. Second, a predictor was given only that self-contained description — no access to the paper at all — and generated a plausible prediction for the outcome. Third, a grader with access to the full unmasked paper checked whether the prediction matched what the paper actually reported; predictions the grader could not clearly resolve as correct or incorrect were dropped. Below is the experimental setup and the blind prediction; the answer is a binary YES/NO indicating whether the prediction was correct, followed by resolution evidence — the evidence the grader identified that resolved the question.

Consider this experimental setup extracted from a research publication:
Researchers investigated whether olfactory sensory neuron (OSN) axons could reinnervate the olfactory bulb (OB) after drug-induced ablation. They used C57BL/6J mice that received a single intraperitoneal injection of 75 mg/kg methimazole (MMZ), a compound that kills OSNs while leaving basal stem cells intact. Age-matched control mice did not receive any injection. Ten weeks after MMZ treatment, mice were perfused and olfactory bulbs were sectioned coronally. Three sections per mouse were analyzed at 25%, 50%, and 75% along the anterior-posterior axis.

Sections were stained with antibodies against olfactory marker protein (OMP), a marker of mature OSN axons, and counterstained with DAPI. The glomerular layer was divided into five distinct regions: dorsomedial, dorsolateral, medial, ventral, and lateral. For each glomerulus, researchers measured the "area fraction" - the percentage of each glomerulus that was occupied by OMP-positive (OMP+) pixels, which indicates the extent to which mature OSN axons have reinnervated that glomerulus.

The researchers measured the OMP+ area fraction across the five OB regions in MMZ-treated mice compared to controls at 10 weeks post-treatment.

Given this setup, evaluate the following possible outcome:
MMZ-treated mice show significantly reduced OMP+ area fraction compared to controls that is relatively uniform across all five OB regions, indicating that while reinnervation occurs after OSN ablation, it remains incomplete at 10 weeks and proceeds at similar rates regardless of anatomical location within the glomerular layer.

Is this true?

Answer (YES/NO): NO